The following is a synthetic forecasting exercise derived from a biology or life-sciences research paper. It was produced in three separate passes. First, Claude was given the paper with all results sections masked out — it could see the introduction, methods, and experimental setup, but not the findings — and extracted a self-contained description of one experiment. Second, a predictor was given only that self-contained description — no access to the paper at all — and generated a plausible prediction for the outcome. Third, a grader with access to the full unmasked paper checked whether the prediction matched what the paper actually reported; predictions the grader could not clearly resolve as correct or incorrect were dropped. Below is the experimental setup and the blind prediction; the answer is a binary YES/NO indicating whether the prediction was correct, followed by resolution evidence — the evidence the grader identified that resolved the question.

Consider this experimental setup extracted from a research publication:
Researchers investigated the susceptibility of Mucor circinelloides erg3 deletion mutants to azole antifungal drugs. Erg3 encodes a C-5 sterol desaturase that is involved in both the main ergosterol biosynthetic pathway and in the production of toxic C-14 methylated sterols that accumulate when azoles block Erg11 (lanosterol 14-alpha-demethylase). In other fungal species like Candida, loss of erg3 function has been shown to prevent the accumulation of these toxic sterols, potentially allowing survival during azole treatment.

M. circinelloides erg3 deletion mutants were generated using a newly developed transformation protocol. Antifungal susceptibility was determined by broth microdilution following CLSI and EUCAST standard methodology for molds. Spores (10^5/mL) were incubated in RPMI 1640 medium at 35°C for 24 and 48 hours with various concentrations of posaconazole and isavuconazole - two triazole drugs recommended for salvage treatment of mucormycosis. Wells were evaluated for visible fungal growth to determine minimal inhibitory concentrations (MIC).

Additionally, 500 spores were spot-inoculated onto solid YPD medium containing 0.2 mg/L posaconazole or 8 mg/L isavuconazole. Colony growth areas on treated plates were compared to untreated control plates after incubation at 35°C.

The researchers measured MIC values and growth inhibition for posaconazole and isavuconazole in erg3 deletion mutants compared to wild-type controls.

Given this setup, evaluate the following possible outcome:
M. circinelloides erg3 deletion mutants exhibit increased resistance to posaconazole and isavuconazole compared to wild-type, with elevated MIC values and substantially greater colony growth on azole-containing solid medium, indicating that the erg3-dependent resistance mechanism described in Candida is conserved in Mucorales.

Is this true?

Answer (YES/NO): NO